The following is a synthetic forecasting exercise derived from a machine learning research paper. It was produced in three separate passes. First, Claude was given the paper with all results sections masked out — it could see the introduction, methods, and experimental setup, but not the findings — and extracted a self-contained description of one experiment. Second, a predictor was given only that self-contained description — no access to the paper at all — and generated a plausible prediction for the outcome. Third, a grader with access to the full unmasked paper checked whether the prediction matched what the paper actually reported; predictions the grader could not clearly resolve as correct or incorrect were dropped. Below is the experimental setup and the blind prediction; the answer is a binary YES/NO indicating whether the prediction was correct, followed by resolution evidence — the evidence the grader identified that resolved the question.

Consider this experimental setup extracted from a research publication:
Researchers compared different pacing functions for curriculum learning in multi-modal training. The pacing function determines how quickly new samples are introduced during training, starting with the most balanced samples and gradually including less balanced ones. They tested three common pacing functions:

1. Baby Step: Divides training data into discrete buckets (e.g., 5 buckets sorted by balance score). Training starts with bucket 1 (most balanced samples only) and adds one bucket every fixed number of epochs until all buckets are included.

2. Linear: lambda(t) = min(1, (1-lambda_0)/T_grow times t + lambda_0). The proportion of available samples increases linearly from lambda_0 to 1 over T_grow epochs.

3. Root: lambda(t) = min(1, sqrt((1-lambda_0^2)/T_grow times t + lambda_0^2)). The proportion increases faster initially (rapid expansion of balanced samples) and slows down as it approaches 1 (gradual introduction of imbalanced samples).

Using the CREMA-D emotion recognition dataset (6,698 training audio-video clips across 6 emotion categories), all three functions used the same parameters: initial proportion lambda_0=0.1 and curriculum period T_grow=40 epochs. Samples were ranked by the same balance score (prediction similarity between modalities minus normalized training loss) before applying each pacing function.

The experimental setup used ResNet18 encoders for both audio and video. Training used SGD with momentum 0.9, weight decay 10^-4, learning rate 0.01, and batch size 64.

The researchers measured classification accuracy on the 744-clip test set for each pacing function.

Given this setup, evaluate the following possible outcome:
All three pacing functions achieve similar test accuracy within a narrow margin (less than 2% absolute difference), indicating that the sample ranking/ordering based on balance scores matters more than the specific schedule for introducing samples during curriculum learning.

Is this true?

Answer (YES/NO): NO